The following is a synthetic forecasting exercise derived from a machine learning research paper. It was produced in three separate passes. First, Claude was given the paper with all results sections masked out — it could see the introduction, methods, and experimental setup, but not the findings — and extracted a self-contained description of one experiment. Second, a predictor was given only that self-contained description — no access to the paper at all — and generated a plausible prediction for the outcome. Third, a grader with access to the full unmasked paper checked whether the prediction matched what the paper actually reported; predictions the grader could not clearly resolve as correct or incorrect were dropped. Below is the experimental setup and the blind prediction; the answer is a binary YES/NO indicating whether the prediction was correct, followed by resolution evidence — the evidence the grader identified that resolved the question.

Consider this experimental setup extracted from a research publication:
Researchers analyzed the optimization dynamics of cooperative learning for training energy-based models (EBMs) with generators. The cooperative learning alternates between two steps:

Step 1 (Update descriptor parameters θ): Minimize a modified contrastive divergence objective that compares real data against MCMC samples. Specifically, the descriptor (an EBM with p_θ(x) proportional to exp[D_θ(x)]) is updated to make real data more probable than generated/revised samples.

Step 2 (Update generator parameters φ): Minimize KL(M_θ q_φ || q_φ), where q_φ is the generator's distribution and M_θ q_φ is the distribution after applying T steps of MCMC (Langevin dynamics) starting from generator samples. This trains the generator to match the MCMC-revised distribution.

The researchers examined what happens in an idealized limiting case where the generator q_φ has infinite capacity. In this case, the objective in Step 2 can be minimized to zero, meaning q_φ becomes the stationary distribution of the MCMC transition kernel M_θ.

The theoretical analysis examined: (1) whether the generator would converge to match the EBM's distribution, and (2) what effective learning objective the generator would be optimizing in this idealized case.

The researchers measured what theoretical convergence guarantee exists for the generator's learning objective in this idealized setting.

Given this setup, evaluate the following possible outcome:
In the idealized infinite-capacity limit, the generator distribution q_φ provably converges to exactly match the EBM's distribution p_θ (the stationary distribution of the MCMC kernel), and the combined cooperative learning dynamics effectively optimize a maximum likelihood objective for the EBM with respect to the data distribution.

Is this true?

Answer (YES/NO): YES